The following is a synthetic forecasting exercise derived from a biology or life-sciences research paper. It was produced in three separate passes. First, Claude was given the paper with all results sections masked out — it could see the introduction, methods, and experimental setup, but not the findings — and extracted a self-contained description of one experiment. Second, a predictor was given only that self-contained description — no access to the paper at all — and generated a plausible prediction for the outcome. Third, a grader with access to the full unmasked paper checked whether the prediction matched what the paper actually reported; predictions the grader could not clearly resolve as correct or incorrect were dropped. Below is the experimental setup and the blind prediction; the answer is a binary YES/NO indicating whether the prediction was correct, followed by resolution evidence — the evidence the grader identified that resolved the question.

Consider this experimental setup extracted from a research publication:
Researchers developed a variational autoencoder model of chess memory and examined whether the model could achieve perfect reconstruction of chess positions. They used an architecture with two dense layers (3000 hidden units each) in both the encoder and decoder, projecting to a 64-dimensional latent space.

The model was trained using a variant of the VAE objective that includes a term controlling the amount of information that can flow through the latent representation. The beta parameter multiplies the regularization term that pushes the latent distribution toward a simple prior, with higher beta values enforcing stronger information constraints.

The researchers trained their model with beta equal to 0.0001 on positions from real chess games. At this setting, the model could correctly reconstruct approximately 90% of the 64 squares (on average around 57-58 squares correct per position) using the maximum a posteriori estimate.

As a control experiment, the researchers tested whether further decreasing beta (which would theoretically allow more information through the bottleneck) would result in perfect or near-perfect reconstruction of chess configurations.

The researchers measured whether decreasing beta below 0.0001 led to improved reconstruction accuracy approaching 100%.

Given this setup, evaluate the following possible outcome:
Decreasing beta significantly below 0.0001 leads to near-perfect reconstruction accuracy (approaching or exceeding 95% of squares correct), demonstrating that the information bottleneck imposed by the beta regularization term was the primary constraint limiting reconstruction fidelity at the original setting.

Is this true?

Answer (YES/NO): NO